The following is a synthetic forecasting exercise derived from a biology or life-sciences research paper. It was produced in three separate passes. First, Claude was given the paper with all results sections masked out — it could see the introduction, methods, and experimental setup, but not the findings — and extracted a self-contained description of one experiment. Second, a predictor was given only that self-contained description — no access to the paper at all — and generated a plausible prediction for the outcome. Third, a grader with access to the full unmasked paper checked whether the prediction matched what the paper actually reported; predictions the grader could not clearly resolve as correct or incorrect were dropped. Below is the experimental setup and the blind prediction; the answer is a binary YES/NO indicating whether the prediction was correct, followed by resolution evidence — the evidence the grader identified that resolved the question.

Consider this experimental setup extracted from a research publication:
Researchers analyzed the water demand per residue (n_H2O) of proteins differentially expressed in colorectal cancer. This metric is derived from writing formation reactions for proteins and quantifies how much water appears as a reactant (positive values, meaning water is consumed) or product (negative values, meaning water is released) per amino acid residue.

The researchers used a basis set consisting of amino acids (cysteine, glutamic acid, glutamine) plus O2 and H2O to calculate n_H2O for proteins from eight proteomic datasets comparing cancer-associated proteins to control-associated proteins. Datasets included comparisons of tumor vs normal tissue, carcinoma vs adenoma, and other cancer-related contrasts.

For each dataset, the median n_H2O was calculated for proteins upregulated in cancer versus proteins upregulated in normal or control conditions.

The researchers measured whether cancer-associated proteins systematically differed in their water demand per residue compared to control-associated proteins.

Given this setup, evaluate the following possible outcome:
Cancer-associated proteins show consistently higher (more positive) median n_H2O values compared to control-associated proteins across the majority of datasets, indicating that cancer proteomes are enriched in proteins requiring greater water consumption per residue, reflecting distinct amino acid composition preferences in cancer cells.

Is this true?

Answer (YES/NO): NO